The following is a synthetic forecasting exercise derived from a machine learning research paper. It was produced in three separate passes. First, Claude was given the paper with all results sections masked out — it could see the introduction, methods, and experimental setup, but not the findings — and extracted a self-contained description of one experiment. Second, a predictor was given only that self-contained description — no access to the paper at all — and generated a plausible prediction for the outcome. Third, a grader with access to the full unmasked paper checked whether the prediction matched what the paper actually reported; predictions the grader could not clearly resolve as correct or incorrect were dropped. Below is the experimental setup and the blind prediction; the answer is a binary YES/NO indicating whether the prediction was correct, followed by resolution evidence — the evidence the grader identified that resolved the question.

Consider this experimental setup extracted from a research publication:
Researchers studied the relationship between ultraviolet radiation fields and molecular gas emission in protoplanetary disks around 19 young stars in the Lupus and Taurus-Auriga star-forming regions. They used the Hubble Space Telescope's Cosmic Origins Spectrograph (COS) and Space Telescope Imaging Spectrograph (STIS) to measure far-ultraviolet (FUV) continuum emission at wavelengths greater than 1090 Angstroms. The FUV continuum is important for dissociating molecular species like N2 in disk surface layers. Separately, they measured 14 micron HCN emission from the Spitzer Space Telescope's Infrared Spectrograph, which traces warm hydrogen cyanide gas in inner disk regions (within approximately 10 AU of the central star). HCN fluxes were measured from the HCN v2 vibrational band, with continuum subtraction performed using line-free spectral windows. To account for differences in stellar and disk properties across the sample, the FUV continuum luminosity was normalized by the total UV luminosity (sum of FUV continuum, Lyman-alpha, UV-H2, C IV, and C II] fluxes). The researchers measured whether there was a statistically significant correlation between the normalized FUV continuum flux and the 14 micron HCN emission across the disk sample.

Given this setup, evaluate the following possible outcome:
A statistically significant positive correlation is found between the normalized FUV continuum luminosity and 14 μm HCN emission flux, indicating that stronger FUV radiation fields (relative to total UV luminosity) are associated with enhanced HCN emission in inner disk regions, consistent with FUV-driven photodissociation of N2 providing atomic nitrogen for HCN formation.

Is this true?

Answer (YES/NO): YES